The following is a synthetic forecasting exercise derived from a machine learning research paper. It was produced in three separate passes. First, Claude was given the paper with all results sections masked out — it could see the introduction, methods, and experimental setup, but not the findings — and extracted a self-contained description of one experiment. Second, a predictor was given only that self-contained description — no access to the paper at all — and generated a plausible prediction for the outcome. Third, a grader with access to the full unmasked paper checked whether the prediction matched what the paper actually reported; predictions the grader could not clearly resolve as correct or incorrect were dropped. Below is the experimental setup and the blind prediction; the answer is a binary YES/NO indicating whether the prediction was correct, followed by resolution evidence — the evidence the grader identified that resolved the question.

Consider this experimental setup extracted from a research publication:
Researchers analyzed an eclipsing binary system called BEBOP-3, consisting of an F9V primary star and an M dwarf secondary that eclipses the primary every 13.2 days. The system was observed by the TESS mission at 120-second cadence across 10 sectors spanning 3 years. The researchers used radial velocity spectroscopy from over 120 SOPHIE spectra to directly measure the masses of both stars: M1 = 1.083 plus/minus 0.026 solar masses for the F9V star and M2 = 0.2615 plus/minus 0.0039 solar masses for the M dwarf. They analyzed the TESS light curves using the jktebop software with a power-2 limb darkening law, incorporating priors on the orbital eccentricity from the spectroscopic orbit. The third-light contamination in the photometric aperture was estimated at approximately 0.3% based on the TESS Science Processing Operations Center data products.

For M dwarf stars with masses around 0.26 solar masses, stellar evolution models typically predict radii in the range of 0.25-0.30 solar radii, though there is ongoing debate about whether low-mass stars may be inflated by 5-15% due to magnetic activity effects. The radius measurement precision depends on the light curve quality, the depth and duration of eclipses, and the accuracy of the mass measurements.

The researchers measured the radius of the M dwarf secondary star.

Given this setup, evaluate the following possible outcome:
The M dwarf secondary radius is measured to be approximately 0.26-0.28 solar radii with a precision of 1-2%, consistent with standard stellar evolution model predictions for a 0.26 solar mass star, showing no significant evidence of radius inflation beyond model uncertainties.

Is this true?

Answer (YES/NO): YES